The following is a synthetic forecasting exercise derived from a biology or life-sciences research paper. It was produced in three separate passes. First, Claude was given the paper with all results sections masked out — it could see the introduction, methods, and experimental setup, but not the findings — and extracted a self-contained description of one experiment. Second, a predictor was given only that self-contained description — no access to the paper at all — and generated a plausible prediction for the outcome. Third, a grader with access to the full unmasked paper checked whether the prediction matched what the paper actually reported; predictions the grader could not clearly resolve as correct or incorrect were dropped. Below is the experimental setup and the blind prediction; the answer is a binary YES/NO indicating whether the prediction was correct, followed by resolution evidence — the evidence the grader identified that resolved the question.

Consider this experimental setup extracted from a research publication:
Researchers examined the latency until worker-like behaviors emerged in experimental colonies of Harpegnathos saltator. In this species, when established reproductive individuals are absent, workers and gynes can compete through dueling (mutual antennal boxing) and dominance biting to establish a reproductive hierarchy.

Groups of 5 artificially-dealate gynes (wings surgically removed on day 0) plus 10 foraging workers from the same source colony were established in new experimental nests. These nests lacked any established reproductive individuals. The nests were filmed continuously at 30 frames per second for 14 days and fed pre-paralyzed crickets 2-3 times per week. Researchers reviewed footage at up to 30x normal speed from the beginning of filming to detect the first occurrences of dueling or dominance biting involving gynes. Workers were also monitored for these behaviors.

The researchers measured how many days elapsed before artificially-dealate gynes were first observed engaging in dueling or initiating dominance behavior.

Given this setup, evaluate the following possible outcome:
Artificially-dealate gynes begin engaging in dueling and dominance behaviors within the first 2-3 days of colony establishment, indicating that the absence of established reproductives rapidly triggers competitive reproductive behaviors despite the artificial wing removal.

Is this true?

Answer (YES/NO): NO